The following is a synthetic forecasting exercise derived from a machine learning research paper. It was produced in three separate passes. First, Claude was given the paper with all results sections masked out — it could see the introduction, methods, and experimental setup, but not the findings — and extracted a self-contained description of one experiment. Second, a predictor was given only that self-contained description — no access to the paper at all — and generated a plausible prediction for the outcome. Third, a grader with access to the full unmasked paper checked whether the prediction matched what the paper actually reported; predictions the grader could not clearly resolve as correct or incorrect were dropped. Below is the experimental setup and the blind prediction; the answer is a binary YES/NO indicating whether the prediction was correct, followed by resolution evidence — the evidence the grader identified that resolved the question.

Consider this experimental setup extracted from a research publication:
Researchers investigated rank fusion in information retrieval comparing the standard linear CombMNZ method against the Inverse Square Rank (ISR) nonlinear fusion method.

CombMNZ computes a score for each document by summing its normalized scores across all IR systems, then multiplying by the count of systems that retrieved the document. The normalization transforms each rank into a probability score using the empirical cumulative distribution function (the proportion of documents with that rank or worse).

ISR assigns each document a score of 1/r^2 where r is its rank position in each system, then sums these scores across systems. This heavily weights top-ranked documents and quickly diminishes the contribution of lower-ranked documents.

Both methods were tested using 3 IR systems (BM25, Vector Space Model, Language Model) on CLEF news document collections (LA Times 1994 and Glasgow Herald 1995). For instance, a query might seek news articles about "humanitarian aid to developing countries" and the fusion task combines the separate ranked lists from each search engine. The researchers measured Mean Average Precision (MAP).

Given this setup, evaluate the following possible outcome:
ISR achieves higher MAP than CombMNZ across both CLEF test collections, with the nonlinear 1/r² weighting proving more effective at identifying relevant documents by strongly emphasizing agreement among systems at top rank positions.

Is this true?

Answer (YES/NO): NO